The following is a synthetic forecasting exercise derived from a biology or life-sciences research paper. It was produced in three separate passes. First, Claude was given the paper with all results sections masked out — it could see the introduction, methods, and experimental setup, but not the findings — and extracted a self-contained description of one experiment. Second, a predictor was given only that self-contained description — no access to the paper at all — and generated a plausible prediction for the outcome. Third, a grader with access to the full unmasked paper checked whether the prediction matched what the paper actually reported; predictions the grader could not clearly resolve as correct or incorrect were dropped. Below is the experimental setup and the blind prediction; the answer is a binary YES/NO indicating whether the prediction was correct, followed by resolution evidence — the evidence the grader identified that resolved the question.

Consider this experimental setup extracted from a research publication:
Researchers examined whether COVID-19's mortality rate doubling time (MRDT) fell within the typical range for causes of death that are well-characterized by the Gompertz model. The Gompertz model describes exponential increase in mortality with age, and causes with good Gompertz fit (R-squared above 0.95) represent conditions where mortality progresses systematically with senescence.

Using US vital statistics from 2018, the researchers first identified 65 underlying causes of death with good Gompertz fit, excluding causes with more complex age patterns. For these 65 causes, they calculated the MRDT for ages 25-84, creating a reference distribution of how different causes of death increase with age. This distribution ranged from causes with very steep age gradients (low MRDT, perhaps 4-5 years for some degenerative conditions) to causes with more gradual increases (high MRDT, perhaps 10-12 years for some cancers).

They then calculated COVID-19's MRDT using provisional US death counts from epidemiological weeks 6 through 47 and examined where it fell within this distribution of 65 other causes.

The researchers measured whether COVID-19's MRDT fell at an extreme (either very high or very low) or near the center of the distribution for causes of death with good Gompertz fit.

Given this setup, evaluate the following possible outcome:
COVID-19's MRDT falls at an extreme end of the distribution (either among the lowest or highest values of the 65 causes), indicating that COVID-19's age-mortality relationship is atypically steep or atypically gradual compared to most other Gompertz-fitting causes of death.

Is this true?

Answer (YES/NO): NO